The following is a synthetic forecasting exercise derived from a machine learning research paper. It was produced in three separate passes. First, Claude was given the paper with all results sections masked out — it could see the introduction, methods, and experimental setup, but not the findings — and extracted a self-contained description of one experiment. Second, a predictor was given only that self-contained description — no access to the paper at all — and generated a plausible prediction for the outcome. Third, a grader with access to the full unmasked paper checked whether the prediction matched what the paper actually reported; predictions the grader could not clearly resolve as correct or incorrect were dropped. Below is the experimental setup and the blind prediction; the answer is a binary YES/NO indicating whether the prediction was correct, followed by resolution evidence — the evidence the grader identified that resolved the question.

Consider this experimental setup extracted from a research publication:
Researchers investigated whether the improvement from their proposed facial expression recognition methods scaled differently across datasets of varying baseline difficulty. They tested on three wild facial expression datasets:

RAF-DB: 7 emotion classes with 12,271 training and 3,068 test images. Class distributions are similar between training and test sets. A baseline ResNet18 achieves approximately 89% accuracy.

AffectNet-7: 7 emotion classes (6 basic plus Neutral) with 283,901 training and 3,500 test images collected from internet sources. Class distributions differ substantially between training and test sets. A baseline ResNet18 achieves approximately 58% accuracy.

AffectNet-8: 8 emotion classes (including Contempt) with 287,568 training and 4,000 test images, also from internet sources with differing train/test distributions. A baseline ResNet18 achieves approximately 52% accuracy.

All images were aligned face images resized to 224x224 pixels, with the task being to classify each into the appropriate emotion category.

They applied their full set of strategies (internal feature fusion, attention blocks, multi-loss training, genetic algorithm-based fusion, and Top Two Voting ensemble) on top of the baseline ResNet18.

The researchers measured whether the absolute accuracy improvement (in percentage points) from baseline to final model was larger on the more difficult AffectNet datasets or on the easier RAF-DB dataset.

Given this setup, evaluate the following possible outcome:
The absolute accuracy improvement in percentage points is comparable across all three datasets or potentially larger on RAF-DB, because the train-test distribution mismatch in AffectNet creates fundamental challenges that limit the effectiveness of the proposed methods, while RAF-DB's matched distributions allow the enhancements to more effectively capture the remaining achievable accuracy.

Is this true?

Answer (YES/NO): NO